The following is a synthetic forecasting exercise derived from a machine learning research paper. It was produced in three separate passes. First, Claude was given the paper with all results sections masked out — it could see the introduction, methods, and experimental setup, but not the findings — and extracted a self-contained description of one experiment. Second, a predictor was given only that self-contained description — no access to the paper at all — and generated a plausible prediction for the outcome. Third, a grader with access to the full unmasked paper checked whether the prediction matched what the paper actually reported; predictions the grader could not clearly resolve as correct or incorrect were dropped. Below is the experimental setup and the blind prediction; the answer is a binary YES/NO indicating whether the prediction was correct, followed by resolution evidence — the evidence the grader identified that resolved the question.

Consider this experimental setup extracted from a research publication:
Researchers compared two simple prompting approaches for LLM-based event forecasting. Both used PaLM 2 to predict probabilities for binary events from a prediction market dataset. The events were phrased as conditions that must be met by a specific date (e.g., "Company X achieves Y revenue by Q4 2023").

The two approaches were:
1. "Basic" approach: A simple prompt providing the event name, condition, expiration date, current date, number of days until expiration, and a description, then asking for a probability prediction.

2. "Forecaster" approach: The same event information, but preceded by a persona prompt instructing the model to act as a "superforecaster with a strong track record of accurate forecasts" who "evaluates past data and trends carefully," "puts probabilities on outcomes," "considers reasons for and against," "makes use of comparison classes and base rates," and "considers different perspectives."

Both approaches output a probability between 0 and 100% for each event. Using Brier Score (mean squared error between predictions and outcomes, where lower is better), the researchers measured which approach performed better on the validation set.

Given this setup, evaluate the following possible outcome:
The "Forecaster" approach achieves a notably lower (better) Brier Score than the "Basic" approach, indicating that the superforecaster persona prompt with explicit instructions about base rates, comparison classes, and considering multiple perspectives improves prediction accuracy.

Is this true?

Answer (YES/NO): NO